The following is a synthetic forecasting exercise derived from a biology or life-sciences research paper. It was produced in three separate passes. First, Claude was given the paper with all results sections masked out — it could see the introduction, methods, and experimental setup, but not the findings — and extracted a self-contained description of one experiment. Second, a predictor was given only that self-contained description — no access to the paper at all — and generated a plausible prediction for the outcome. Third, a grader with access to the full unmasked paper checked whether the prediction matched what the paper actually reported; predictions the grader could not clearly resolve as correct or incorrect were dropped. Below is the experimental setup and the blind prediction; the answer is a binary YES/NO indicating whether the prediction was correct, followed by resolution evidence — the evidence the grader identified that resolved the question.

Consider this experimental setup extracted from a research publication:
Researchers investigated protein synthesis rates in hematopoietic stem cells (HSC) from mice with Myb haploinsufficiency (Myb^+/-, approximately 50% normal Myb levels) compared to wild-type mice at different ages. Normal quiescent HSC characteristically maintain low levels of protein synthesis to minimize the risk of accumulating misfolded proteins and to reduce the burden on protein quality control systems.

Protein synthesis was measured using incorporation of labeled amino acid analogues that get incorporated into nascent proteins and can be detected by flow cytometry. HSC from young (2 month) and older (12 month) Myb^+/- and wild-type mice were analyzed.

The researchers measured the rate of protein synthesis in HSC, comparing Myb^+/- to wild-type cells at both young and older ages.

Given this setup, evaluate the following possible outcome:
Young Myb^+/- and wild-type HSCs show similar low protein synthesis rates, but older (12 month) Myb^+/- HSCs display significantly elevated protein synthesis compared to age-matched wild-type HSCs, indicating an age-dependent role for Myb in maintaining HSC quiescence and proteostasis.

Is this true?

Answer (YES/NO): YES